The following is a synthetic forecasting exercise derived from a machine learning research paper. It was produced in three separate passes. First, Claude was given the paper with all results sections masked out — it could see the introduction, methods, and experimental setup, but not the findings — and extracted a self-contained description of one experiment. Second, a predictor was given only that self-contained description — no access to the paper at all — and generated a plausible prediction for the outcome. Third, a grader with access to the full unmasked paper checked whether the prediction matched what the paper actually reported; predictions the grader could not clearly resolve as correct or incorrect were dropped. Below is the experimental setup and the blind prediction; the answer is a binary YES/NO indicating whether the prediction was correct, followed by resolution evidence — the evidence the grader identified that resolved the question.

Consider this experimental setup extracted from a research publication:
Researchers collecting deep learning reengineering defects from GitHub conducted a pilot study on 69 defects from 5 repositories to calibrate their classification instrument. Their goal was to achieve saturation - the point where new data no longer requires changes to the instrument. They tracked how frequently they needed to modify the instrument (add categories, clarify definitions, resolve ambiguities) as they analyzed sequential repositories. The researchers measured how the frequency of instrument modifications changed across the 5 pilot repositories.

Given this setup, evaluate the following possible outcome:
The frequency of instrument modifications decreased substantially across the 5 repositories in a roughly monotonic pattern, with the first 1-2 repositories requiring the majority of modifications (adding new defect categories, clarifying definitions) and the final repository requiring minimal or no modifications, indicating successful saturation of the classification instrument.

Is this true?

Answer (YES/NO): NO